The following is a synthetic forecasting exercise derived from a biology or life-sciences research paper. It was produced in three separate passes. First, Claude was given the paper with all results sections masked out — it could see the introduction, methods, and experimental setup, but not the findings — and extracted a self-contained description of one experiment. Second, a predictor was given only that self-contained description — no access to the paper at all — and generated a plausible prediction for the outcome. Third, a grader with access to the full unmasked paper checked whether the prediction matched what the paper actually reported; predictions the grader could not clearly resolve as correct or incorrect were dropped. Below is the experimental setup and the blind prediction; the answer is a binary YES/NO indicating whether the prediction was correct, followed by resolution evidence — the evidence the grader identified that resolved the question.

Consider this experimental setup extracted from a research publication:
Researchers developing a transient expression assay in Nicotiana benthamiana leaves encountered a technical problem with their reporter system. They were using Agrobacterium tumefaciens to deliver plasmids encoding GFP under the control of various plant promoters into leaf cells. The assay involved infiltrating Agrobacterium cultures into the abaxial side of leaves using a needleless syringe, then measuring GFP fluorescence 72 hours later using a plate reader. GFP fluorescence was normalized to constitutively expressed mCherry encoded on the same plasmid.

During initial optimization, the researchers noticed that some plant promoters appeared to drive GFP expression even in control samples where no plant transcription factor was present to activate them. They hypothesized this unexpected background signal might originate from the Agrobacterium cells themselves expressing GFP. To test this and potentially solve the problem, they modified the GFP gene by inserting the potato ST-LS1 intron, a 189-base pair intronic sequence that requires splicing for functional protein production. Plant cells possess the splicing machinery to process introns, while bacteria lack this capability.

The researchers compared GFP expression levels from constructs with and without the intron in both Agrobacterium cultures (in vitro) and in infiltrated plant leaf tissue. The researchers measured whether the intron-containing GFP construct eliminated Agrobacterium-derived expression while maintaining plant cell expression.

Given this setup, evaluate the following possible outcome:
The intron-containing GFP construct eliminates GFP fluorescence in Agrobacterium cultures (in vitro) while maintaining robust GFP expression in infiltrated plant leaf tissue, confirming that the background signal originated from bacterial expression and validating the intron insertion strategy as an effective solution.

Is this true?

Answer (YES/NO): YES